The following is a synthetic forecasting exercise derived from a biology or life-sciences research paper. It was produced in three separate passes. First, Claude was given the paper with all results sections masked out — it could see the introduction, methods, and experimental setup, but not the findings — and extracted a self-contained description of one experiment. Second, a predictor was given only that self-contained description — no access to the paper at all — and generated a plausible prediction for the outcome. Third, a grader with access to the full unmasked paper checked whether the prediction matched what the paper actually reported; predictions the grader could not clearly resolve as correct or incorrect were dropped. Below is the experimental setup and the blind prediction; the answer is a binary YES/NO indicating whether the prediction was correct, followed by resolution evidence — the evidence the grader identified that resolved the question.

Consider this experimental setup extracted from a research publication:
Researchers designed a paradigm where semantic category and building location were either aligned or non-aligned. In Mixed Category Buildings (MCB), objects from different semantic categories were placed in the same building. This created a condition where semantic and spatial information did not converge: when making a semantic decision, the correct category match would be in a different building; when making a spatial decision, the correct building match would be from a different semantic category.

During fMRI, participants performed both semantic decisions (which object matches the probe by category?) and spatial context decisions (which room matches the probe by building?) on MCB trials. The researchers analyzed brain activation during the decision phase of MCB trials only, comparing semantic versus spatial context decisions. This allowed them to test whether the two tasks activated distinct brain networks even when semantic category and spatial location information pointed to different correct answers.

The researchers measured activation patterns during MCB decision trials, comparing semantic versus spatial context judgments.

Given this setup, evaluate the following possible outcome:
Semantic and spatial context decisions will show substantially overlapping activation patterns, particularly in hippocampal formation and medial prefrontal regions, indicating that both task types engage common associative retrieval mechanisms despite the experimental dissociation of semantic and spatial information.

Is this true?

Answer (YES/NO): NO